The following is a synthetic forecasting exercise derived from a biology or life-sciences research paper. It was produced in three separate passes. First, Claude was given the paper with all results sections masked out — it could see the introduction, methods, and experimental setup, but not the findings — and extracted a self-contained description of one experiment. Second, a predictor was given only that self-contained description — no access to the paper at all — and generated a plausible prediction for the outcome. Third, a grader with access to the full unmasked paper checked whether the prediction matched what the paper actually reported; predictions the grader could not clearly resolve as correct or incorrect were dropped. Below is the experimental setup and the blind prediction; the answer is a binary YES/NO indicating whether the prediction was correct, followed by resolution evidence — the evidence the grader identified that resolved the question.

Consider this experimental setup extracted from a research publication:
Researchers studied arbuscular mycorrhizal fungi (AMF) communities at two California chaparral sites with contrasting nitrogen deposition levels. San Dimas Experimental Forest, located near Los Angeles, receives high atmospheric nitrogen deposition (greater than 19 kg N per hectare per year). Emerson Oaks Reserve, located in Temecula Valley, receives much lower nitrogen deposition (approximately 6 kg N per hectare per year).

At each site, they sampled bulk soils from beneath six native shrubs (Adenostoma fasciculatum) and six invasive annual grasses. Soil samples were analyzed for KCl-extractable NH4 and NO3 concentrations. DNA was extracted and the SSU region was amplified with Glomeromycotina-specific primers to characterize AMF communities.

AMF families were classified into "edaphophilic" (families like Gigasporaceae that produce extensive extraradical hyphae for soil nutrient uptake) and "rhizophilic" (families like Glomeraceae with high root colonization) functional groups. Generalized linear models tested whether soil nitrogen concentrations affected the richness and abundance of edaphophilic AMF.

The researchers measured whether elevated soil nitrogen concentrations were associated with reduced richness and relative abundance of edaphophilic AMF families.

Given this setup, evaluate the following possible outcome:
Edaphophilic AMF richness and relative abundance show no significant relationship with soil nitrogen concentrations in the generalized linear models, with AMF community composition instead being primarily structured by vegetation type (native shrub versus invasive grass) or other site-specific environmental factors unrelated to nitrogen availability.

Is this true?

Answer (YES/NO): NO